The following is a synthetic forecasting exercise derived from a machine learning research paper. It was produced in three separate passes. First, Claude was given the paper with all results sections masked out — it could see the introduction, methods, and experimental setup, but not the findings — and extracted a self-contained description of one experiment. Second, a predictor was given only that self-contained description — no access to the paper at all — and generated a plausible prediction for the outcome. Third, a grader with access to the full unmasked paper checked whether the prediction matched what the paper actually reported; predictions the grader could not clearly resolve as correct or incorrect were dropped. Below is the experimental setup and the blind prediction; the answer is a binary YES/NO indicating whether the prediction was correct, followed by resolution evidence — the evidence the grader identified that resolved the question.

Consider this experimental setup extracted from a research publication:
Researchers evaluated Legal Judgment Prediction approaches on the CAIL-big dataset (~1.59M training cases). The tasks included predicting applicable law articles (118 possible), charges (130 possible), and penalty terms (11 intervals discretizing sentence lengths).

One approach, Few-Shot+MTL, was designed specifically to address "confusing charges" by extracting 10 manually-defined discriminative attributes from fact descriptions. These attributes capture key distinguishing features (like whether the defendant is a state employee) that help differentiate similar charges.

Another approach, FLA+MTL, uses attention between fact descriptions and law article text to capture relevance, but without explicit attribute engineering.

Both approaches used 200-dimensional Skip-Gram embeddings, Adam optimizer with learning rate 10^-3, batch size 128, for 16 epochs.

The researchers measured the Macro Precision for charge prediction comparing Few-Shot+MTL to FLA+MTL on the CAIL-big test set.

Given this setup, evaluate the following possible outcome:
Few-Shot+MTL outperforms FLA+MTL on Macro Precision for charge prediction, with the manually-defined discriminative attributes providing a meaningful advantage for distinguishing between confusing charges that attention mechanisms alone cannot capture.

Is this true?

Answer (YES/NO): YES